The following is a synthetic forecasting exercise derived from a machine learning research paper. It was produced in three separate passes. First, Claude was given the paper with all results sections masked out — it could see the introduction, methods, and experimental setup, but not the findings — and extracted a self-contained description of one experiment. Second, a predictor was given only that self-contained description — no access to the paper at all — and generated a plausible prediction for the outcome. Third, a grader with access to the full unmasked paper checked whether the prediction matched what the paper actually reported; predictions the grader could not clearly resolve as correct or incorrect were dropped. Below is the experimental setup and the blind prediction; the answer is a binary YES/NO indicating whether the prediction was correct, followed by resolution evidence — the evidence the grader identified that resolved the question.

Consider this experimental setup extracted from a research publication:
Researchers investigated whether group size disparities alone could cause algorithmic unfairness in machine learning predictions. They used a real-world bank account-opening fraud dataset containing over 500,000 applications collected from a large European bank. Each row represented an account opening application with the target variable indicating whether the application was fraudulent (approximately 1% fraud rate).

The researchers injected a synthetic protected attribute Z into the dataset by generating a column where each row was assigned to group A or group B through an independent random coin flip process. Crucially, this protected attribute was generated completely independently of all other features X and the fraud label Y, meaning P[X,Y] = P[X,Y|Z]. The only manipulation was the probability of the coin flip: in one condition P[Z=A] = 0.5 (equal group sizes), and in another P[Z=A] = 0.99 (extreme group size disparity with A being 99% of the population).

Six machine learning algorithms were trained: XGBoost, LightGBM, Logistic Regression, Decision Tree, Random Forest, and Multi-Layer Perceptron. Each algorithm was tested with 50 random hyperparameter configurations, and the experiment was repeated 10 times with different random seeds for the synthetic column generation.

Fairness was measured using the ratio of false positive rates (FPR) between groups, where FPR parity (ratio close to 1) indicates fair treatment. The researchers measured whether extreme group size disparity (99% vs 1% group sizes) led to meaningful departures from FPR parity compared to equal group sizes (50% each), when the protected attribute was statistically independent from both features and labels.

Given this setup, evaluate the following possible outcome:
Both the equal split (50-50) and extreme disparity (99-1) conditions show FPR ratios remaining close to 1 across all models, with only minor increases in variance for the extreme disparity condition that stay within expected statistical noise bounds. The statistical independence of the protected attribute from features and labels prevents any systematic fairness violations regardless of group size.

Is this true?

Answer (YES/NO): NO